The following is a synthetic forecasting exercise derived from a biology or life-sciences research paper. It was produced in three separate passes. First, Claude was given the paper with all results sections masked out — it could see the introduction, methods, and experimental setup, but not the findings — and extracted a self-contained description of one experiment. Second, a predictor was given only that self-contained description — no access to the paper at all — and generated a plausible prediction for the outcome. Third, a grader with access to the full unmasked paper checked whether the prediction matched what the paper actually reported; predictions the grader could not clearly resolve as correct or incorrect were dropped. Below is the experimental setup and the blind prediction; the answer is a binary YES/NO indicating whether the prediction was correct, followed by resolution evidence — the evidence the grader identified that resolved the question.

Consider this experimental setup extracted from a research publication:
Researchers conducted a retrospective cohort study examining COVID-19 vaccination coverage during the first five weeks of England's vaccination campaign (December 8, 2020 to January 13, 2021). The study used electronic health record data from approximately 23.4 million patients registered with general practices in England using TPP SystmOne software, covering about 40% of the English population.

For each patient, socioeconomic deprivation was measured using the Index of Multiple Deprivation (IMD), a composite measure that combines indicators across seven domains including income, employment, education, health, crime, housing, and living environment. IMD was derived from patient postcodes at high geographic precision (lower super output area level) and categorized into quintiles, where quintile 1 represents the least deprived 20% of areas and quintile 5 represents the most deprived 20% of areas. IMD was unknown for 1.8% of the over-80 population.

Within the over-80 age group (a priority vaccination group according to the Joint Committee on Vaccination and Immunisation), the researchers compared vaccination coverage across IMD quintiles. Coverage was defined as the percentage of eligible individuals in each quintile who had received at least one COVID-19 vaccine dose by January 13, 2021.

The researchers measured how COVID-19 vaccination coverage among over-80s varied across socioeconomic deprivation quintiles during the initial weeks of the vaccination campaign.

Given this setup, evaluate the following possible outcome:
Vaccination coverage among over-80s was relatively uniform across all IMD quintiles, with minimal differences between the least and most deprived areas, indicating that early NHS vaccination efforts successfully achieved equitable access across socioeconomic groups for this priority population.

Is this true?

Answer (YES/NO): NO